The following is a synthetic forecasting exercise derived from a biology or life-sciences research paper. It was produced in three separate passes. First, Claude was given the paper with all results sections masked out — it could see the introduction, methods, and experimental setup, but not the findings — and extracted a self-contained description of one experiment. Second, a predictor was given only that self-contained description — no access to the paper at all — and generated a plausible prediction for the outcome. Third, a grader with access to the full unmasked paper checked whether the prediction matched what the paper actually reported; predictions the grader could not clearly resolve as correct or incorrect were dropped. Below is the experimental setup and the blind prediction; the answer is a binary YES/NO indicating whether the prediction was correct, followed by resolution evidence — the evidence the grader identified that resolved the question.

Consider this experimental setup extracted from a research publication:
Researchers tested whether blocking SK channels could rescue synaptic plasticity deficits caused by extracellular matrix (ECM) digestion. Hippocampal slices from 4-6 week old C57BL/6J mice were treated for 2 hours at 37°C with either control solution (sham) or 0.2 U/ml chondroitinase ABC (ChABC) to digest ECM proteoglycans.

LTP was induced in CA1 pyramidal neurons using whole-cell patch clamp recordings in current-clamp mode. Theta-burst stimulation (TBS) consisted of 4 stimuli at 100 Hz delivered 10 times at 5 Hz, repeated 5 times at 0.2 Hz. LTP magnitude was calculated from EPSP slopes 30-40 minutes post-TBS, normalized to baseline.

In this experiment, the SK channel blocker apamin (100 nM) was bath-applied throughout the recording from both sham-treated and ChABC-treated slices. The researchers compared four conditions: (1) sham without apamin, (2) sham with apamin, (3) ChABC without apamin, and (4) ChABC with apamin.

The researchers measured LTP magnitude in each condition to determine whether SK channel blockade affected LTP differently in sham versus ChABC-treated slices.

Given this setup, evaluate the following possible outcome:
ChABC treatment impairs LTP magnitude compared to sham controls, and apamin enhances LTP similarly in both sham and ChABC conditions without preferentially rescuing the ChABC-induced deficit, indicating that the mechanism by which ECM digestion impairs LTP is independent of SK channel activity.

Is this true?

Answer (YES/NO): NO